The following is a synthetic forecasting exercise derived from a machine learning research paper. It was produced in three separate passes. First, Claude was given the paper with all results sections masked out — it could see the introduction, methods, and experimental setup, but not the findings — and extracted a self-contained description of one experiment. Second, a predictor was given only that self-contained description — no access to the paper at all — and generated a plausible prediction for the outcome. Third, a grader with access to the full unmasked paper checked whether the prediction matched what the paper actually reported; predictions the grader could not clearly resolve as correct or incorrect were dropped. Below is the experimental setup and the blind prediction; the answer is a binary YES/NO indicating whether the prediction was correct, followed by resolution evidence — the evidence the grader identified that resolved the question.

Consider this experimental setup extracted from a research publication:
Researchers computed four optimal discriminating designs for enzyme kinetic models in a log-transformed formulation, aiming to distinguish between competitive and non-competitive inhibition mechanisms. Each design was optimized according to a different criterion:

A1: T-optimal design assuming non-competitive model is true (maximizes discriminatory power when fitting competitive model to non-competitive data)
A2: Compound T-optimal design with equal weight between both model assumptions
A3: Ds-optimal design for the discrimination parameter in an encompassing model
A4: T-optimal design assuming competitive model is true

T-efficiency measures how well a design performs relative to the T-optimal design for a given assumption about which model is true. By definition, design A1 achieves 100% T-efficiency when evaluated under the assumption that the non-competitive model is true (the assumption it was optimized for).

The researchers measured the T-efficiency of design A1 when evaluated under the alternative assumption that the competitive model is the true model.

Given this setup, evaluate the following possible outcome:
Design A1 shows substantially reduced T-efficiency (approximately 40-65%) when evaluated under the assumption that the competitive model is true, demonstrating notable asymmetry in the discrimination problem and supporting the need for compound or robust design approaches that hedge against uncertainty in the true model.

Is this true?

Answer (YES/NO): NO